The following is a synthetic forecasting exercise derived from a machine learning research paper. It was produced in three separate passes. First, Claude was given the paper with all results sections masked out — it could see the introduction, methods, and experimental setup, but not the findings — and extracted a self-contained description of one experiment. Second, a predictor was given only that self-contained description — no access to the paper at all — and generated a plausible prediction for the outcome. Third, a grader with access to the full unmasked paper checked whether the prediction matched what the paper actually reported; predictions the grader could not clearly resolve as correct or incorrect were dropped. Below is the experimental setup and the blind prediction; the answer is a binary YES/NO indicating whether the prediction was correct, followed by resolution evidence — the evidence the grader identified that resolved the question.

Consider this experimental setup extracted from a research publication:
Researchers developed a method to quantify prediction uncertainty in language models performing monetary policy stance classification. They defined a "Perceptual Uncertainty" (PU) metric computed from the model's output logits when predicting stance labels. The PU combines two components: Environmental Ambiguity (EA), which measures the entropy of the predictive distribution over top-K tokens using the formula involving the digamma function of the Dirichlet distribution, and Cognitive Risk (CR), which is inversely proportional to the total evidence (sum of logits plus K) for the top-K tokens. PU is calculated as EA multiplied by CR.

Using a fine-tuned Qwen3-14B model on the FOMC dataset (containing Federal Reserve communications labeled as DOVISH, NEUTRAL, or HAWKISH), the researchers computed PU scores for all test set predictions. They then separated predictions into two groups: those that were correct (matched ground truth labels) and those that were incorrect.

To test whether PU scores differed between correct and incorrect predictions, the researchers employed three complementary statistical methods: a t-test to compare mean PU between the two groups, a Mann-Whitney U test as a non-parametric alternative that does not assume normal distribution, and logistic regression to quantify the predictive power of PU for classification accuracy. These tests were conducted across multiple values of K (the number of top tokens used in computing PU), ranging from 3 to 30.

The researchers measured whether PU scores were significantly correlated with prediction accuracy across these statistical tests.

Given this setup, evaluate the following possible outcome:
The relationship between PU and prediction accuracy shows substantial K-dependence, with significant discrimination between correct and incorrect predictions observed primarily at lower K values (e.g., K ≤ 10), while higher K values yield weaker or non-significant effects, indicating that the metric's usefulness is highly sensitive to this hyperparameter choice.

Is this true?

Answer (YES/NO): NO